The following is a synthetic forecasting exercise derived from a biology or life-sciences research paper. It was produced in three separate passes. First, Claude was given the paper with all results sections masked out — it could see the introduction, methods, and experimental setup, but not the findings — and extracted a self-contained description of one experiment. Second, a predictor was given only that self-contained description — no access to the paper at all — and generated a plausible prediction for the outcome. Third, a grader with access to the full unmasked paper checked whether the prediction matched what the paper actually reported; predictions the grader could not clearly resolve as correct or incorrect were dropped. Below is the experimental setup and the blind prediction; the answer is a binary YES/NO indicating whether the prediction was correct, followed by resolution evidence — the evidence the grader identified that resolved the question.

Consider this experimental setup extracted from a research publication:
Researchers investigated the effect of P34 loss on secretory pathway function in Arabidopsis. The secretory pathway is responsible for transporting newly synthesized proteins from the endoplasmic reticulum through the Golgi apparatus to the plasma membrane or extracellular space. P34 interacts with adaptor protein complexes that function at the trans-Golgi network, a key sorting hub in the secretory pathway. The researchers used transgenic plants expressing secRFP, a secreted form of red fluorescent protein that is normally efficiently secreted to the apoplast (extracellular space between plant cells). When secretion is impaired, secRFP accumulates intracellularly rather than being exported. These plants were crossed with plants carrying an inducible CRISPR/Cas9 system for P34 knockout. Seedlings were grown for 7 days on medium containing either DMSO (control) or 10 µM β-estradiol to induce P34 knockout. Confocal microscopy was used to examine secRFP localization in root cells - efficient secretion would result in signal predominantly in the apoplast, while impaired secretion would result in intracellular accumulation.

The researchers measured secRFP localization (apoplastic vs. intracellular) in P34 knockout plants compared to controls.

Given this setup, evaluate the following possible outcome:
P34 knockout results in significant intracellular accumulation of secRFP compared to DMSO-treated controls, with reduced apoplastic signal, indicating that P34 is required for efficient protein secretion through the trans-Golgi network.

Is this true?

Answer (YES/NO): NO